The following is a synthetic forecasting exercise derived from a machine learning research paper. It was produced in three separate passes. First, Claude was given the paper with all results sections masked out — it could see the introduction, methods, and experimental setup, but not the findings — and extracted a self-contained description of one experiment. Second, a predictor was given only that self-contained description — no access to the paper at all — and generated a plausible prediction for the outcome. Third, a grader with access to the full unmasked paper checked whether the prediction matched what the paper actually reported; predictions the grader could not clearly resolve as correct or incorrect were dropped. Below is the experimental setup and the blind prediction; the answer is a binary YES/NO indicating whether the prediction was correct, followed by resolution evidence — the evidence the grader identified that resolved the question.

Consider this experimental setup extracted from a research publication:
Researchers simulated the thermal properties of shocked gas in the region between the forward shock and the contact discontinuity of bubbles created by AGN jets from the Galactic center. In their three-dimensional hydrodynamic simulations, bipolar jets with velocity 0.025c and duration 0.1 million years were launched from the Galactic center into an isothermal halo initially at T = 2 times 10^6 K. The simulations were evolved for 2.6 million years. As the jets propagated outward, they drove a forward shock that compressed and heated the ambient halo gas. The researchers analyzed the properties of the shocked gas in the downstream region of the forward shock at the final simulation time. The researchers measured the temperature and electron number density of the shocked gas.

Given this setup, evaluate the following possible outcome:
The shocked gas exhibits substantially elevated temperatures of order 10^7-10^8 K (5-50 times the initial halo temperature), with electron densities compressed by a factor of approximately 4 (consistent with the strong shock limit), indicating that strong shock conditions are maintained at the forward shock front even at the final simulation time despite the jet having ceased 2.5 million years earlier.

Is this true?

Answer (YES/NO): YES